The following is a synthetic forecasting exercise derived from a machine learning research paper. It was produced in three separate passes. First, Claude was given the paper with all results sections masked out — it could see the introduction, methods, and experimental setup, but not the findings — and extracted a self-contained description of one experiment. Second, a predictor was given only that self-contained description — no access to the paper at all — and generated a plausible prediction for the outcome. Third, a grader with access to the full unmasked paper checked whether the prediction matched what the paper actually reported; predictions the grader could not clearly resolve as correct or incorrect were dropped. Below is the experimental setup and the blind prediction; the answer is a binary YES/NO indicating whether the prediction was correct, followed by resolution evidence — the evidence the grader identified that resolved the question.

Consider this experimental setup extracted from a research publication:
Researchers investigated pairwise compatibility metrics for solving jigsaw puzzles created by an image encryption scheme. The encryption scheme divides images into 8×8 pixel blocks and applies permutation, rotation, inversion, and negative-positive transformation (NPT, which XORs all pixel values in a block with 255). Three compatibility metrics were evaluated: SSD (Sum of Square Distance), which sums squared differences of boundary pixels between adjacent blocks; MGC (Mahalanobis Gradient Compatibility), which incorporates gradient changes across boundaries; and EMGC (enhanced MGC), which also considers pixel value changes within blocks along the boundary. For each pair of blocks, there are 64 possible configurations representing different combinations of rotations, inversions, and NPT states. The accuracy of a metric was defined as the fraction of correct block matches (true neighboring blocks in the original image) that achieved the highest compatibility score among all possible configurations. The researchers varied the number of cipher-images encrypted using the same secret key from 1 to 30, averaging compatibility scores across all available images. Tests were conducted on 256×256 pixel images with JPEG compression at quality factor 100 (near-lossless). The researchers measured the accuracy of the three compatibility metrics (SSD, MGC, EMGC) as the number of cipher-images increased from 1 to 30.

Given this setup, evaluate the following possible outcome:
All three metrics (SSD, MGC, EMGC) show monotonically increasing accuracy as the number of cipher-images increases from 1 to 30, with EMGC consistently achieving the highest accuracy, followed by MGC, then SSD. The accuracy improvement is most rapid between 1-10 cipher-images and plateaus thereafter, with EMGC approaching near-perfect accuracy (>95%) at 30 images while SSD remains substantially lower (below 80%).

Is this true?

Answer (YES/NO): NO